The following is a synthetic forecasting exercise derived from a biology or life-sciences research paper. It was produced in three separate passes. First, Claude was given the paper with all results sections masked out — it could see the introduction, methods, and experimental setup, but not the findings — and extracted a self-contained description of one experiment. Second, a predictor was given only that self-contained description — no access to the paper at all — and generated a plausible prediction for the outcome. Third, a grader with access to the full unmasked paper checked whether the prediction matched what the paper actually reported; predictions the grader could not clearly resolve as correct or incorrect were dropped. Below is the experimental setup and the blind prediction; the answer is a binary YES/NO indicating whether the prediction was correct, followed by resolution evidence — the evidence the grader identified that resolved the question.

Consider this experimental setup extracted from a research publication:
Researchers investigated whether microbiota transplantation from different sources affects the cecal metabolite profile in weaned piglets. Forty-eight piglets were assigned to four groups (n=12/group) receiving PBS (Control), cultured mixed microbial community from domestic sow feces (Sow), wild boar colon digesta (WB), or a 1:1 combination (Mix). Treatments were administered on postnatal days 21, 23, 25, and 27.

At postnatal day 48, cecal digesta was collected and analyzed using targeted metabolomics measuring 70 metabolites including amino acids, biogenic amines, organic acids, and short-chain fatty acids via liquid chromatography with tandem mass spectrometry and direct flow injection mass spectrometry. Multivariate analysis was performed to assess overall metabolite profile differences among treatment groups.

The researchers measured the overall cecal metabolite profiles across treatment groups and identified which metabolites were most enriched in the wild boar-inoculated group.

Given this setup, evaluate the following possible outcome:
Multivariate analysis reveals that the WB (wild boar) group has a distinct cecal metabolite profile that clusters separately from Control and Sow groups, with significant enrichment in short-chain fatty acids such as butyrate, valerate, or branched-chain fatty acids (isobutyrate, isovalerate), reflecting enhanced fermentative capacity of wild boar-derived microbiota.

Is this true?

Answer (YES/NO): NO